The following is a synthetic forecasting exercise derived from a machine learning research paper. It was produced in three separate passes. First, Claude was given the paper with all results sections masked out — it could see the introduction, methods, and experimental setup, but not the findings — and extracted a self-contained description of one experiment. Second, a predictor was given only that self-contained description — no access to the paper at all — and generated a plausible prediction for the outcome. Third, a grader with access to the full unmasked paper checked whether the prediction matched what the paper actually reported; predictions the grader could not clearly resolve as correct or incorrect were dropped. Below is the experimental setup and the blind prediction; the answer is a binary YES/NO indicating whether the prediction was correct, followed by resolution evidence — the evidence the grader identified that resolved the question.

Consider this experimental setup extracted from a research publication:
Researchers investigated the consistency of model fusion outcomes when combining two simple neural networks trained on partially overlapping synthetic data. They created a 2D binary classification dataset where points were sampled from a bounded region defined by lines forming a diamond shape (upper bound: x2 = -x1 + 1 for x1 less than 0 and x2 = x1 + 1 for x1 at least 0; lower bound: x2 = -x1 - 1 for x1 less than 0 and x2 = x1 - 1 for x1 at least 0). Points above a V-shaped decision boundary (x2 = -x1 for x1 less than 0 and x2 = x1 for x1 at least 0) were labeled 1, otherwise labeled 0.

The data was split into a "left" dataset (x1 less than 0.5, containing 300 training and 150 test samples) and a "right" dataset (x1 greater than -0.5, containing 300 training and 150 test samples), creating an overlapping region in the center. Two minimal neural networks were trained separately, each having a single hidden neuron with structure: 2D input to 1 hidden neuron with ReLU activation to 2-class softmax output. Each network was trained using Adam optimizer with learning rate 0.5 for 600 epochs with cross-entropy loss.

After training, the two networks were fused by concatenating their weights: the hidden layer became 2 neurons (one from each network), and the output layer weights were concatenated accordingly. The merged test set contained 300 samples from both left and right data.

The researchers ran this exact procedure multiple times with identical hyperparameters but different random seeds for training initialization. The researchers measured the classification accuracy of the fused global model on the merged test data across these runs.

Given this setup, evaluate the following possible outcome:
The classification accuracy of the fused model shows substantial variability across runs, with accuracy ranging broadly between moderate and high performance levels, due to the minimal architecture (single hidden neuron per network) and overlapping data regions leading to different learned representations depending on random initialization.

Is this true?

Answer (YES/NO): YES